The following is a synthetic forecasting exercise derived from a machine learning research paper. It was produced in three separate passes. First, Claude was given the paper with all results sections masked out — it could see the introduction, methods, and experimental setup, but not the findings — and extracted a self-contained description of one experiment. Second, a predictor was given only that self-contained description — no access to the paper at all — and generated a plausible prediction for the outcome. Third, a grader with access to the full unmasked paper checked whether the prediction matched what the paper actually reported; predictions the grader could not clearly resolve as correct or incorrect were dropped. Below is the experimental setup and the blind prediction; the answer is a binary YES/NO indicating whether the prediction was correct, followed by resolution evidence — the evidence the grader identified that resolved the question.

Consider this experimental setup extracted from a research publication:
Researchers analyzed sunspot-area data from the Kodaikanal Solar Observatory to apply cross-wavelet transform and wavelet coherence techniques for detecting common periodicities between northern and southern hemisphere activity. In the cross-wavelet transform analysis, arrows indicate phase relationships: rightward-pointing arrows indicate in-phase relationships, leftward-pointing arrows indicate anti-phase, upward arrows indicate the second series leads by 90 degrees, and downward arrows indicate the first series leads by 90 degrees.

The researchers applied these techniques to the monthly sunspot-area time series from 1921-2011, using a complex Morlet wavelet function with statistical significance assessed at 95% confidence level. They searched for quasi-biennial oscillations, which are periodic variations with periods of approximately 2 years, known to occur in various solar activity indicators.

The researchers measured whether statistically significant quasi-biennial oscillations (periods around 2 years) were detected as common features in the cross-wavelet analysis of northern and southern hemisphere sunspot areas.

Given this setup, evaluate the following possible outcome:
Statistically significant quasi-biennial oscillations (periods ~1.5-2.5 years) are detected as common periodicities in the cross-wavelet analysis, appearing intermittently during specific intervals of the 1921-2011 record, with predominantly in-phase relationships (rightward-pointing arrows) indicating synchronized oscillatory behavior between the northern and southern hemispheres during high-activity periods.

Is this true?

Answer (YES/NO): NO